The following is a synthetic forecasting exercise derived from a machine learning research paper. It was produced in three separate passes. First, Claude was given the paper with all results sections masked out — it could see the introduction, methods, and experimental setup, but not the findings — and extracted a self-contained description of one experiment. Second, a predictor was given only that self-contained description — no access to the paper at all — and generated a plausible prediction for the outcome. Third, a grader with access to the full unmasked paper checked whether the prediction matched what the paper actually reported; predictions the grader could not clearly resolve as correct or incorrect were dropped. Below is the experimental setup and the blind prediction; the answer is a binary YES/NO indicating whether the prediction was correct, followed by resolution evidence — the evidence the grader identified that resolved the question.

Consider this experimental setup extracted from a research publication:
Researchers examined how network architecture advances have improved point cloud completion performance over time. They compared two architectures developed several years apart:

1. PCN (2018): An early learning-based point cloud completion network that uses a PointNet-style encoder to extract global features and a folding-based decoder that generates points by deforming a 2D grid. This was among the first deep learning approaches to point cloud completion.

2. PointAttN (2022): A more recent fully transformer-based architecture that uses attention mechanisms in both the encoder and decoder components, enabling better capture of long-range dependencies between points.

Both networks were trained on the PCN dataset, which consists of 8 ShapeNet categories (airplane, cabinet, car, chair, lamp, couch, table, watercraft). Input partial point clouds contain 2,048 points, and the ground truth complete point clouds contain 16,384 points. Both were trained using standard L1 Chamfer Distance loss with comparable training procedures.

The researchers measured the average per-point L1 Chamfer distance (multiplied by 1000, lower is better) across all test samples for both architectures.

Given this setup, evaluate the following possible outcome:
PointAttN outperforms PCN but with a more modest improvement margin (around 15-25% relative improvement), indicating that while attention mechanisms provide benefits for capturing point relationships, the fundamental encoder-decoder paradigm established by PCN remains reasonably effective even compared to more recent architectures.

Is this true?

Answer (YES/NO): NO